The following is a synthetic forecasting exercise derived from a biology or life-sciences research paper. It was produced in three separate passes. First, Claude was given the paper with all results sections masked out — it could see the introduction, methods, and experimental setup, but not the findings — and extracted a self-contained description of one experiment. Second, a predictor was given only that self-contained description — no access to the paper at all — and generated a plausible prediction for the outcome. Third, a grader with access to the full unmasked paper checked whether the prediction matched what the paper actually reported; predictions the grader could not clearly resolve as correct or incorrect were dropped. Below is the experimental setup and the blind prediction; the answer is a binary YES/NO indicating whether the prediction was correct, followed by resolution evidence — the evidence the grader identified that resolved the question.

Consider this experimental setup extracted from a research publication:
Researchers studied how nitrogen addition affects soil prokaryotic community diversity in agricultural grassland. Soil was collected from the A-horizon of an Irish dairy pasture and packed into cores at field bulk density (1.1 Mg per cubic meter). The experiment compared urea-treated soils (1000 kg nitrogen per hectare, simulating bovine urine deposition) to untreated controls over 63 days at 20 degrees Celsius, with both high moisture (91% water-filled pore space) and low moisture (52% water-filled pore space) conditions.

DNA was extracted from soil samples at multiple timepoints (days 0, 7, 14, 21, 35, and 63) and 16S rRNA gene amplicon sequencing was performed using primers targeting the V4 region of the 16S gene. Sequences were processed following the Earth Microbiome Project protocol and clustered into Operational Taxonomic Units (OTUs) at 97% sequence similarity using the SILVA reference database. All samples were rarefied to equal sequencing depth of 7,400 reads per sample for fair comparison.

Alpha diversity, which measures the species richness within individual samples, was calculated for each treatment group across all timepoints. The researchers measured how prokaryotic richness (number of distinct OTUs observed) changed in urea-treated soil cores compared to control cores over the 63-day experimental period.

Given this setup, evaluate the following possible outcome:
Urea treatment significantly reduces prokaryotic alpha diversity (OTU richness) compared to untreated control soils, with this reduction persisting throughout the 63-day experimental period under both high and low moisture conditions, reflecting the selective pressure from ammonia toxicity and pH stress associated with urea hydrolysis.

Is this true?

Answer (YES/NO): YES